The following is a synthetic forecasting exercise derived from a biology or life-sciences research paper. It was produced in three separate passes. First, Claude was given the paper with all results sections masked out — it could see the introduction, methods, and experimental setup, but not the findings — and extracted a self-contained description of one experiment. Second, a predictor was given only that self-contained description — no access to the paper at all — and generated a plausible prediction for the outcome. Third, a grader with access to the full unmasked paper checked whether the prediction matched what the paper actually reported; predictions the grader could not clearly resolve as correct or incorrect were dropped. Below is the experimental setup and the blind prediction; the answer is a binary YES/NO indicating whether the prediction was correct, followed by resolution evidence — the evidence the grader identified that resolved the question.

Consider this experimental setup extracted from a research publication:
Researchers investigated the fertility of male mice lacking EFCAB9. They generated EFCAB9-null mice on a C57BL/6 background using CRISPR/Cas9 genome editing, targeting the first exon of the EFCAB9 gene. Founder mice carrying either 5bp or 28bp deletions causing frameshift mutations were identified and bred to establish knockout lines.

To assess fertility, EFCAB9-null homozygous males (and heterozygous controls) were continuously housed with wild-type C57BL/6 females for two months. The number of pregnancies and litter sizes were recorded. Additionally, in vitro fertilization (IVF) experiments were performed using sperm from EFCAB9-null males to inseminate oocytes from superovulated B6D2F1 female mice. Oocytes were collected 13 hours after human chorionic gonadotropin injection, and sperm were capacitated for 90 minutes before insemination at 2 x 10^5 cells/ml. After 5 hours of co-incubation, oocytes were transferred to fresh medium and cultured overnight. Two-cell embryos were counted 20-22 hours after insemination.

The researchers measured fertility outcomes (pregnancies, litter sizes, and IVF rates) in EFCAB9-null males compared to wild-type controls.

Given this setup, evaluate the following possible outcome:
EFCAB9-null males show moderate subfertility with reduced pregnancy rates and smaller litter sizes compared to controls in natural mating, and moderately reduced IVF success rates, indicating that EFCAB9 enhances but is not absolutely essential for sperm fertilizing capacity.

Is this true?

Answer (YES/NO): NO